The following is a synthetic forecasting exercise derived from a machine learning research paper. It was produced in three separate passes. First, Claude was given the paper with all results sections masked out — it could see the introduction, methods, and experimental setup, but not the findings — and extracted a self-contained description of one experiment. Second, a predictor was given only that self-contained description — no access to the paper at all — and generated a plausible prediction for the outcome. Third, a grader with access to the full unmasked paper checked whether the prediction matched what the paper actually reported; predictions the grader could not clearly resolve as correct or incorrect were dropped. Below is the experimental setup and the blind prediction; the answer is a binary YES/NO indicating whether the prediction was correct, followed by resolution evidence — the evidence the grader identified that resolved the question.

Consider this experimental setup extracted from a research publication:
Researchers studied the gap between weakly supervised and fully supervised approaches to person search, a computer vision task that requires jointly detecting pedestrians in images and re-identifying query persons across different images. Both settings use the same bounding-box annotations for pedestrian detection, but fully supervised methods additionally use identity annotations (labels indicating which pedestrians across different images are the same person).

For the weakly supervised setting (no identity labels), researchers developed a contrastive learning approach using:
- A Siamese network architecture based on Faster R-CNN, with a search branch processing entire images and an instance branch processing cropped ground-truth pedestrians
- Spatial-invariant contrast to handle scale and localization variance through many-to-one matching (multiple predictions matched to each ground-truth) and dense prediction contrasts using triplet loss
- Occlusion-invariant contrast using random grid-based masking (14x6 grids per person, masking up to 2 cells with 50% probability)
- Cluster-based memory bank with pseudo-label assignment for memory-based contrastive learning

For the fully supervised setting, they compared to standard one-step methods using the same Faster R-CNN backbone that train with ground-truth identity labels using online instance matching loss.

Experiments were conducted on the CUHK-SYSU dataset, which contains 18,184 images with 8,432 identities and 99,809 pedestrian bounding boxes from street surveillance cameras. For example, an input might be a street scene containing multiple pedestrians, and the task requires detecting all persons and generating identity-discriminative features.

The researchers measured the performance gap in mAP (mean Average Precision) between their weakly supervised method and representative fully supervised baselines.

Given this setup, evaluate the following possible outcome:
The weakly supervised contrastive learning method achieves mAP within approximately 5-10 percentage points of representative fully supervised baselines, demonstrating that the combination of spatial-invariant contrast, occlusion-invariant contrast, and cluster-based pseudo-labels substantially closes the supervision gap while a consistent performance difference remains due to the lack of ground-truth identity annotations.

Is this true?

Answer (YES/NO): NO